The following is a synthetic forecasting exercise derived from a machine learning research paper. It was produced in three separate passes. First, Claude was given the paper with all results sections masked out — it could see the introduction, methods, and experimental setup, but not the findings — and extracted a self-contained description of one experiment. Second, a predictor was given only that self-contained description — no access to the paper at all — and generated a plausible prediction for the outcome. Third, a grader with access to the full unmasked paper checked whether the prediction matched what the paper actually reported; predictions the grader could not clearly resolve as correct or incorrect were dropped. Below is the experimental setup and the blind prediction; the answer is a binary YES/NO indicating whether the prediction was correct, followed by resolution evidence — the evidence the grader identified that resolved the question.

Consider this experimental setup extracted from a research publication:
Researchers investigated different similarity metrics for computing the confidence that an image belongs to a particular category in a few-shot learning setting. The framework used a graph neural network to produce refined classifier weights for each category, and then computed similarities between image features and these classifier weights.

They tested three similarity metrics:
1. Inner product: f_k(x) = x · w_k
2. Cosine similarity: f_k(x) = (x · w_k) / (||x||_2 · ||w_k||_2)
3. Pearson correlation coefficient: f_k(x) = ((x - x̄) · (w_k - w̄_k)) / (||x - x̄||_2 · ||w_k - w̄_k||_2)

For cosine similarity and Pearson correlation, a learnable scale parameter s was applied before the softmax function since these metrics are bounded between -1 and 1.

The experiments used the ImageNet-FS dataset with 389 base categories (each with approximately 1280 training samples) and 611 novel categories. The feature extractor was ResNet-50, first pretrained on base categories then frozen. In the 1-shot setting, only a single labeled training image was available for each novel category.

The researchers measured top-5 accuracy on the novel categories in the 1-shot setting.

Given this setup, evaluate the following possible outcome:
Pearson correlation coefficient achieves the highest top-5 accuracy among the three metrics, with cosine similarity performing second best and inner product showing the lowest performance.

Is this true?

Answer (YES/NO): NO